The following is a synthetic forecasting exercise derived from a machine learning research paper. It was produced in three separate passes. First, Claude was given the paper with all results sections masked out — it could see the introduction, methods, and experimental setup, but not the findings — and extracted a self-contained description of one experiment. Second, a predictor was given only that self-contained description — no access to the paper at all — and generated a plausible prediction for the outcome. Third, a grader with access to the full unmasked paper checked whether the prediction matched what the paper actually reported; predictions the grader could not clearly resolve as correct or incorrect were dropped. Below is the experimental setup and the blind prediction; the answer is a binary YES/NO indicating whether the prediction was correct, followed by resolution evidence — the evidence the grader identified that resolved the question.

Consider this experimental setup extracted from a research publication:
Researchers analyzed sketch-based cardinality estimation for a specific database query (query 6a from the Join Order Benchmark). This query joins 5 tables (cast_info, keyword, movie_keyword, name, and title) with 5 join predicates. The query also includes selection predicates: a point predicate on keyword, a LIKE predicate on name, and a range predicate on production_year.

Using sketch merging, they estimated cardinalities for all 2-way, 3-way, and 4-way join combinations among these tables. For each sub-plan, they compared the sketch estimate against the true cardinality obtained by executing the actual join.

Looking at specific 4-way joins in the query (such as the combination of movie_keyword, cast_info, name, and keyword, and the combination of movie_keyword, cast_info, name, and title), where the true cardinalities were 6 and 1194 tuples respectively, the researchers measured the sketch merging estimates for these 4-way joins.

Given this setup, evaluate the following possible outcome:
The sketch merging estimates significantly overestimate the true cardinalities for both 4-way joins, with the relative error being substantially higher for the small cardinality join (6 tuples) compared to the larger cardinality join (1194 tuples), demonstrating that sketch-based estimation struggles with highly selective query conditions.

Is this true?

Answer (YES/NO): NO